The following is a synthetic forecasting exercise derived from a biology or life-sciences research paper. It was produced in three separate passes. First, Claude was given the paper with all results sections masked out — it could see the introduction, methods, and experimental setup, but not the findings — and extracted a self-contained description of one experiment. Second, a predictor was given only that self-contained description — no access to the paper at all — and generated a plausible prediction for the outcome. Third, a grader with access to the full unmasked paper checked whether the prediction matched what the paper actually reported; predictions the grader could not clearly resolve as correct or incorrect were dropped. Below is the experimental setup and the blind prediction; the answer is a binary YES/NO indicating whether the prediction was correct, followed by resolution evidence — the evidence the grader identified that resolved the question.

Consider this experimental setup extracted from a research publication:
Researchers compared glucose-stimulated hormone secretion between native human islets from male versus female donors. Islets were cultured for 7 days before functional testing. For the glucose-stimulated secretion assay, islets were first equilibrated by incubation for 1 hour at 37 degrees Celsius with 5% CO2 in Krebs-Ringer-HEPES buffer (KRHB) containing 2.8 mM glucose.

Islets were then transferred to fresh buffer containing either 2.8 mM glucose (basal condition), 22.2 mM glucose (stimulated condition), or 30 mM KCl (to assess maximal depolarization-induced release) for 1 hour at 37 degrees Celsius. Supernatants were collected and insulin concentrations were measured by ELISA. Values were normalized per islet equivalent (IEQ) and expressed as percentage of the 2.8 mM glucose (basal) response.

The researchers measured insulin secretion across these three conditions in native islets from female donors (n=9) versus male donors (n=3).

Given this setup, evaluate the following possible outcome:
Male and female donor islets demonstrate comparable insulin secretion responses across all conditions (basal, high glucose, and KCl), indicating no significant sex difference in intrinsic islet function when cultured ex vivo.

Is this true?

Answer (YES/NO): NO